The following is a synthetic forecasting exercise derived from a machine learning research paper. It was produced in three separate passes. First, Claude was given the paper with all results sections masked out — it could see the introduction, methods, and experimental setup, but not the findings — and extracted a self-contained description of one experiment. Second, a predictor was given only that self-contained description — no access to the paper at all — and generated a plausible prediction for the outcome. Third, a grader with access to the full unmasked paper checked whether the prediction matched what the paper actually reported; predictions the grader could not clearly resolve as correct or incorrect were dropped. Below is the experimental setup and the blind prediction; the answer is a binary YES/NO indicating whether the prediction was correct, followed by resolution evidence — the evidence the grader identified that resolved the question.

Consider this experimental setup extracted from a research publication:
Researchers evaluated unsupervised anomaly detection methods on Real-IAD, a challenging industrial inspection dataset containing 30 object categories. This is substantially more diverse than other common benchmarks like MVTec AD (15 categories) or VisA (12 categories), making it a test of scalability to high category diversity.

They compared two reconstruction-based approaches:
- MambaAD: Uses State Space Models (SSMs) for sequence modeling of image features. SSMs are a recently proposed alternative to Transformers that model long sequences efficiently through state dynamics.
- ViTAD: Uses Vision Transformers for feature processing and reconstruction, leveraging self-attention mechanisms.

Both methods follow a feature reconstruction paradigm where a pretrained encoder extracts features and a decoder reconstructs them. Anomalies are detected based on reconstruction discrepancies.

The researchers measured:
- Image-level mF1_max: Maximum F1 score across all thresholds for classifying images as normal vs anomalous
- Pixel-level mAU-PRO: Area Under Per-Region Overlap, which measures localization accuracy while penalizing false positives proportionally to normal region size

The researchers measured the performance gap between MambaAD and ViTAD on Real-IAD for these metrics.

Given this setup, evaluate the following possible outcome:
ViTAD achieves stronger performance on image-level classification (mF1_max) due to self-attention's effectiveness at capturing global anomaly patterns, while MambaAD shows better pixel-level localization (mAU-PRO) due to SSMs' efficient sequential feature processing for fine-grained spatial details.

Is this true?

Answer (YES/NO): NO